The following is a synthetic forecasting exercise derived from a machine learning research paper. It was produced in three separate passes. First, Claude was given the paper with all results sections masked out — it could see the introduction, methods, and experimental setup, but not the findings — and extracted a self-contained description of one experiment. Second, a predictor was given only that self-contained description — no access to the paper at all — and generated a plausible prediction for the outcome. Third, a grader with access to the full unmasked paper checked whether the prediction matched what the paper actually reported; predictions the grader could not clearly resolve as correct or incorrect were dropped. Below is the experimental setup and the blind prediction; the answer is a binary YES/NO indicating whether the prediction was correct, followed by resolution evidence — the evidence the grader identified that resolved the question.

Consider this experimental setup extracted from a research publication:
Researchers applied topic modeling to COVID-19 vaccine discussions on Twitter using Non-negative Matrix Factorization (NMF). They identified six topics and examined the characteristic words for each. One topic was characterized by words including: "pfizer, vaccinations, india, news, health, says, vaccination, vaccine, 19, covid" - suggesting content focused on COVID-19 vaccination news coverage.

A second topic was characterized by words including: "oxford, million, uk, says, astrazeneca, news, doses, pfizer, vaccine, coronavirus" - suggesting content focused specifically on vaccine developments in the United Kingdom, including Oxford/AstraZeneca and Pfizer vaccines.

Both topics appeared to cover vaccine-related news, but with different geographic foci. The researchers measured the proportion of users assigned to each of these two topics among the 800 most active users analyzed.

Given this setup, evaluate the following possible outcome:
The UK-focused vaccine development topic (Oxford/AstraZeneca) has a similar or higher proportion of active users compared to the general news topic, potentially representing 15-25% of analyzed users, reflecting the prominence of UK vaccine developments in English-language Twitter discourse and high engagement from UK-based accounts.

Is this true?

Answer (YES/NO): NO